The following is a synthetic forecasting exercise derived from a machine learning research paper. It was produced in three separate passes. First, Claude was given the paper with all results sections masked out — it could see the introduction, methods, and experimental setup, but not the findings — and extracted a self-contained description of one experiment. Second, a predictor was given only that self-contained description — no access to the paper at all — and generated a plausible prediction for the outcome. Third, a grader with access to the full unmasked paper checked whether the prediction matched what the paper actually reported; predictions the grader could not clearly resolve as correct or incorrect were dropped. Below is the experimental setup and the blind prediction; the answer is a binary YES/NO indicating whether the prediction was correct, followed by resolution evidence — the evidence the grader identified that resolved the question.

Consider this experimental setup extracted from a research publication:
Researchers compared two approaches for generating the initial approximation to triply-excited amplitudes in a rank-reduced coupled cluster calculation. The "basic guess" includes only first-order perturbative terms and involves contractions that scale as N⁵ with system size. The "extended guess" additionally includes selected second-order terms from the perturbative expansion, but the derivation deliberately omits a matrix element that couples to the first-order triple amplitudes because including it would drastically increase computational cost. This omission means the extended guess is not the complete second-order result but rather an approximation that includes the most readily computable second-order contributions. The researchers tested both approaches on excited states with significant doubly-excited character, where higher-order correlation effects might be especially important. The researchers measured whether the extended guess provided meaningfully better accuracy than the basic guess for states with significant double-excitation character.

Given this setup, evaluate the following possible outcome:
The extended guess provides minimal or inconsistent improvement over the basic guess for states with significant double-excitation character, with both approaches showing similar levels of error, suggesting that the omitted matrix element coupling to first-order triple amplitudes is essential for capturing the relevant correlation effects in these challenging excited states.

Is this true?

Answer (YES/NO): NO